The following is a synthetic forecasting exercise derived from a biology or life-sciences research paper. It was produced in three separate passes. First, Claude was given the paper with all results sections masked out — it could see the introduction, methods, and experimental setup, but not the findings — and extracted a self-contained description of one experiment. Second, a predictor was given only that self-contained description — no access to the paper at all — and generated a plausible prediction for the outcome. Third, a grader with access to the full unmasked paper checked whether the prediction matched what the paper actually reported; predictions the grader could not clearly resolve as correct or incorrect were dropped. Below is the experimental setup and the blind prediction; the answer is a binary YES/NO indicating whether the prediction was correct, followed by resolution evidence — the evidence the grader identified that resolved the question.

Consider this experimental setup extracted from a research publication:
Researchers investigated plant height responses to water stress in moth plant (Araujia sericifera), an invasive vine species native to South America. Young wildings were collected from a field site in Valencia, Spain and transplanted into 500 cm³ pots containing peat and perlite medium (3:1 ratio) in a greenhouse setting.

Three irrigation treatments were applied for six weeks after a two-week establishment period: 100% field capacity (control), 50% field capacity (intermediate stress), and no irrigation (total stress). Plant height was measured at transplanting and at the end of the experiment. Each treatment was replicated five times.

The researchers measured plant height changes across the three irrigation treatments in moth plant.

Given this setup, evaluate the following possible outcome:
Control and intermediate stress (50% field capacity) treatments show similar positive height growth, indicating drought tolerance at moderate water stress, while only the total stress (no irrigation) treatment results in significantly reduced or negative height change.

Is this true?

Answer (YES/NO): NO